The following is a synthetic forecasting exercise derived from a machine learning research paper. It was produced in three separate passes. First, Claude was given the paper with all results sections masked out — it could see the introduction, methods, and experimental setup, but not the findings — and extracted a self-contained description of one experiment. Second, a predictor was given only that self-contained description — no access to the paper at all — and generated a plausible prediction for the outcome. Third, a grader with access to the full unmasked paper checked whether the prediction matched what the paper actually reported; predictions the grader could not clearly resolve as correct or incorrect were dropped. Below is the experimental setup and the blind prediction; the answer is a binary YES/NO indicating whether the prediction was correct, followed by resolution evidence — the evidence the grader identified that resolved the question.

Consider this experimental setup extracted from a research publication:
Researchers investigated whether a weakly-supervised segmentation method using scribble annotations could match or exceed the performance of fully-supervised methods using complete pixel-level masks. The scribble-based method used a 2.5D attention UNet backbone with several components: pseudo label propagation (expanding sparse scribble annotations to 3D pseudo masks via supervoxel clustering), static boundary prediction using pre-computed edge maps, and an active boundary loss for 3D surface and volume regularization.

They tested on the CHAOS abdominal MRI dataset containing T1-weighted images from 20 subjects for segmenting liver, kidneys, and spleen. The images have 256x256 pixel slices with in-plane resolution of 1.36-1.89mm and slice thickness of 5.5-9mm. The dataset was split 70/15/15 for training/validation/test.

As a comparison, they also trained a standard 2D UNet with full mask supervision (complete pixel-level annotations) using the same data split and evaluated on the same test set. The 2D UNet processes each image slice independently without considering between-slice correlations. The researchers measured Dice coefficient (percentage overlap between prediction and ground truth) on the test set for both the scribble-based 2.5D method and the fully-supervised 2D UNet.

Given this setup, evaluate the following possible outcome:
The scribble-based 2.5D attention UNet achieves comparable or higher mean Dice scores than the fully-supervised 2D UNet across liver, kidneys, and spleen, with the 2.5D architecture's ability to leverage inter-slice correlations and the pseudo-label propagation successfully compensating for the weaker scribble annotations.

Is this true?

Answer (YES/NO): YES